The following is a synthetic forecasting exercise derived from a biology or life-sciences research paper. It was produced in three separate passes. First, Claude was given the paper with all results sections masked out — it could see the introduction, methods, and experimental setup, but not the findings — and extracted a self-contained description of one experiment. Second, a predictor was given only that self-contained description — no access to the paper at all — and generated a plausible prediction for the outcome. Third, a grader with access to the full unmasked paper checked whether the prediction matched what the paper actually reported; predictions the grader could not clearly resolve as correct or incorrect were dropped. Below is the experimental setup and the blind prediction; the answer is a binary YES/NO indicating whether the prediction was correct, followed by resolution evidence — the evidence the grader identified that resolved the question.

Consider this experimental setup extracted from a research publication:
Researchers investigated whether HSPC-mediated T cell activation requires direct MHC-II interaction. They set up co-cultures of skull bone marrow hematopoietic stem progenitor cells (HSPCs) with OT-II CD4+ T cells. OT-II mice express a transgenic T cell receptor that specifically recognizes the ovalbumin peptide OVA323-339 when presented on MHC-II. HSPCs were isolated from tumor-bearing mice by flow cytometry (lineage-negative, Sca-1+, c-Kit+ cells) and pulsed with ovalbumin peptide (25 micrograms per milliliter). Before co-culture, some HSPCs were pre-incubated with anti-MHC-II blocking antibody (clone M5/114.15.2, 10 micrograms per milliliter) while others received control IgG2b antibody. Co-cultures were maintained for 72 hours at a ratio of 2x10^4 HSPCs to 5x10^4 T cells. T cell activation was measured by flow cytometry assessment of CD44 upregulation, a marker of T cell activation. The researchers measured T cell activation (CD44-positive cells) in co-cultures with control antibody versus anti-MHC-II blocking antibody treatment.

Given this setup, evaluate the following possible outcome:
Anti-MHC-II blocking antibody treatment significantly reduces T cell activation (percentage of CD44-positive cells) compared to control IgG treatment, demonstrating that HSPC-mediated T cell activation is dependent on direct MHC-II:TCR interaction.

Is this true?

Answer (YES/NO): YES